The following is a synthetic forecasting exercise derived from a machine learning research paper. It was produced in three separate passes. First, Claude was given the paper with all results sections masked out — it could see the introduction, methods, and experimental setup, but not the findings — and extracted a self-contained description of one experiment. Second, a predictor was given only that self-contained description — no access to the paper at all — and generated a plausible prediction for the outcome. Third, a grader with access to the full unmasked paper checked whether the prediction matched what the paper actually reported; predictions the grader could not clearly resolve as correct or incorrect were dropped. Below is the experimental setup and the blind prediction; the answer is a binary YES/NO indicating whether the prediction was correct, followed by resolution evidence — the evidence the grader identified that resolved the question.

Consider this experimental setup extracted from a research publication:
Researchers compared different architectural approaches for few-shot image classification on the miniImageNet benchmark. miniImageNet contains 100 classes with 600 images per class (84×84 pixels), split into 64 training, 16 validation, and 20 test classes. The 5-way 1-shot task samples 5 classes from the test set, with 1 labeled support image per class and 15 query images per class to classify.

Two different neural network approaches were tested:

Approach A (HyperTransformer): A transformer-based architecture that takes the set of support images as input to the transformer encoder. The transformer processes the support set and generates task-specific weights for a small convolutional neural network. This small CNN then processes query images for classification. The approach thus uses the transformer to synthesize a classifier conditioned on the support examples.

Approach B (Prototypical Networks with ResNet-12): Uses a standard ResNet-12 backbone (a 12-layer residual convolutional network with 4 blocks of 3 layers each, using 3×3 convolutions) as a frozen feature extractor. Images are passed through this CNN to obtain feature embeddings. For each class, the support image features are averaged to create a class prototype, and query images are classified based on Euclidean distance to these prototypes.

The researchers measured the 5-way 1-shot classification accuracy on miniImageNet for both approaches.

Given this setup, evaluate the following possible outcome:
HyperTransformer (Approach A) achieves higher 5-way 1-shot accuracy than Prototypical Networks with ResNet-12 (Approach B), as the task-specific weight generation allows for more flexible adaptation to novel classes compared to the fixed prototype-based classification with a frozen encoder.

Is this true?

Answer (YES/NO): NO